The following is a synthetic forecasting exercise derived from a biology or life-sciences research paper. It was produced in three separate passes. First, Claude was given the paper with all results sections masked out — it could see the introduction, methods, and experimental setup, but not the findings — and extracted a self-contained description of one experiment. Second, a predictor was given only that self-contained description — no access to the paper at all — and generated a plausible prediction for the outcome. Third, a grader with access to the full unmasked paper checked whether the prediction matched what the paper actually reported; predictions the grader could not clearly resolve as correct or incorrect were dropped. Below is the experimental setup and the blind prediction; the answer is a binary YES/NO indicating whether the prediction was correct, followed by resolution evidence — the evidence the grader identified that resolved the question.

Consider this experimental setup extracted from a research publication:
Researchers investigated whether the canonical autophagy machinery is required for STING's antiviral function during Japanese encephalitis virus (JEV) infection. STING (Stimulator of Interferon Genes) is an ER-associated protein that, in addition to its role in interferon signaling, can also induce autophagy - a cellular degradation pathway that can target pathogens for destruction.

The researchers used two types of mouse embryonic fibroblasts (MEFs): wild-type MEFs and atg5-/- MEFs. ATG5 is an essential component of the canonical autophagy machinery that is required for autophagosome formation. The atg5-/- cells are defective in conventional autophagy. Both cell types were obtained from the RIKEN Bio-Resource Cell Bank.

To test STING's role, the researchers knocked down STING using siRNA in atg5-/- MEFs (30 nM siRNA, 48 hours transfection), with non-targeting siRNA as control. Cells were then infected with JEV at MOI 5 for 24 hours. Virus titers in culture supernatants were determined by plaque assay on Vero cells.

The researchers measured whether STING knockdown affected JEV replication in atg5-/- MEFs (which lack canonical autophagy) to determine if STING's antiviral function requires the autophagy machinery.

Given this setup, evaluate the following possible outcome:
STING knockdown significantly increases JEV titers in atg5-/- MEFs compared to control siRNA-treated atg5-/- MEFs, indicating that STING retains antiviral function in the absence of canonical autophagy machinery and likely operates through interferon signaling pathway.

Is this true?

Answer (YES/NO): NO